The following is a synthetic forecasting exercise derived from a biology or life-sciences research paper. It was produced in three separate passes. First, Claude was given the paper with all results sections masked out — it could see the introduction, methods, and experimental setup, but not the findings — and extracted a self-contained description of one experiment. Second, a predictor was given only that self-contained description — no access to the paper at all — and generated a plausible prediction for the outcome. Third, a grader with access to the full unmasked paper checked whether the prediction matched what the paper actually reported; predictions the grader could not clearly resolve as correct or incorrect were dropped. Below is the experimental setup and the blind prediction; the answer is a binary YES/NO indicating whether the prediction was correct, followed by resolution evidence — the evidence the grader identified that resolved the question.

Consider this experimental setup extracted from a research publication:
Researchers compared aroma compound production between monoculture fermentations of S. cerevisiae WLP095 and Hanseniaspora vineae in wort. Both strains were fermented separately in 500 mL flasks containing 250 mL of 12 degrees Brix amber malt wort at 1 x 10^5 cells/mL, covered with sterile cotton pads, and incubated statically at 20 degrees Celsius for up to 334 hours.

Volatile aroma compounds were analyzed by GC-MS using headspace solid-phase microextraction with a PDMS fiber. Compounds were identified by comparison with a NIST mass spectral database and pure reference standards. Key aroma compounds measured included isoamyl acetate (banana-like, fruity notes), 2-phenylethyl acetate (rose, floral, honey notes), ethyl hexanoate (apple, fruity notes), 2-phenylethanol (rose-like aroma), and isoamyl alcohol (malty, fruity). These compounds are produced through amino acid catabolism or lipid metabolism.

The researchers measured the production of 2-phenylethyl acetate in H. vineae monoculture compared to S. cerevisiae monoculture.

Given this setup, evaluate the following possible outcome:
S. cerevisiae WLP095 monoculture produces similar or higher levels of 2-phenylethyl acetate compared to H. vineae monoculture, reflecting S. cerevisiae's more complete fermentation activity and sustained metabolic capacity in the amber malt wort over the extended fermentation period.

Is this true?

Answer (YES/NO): NO